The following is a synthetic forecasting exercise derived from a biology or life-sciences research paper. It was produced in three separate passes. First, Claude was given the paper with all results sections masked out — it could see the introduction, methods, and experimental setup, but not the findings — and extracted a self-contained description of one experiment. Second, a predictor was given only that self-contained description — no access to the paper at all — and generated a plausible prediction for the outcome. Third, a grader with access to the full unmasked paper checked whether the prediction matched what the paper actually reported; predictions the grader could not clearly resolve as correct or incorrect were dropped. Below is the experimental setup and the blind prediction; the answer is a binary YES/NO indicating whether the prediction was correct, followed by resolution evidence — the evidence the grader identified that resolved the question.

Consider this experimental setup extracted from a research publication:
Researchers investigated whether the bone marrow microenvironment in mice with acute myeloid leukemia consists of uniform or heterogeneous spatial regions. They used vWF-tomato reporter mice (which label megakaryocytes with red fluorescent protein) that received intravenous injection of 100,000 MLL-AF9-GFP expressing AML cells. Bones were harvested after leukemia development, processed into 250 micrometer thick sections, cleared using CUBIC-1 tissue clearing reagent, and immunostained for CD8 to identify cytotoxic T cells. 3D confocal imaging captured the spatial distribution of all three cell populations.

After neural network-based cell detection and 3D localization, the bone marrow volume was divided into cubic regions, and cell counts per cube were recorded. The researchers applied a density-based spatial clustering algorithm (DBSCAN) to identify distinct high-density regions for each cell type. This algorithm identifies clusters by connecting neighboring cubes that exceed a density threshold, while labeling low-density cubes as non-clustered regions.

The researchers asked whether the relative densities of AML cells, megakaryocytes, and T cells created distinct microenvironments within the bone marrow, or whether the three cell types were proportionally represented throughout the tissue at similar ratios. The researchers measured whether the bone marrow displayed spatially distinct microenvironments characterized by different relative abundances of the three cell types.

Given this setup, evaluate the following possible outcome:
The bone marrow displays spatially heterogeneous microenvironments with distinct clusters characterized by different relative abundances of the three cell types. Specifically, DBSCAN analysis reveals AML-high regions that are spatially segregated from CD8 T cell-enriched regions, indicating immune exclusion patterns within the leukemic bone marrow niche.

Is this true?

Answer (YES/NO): YES